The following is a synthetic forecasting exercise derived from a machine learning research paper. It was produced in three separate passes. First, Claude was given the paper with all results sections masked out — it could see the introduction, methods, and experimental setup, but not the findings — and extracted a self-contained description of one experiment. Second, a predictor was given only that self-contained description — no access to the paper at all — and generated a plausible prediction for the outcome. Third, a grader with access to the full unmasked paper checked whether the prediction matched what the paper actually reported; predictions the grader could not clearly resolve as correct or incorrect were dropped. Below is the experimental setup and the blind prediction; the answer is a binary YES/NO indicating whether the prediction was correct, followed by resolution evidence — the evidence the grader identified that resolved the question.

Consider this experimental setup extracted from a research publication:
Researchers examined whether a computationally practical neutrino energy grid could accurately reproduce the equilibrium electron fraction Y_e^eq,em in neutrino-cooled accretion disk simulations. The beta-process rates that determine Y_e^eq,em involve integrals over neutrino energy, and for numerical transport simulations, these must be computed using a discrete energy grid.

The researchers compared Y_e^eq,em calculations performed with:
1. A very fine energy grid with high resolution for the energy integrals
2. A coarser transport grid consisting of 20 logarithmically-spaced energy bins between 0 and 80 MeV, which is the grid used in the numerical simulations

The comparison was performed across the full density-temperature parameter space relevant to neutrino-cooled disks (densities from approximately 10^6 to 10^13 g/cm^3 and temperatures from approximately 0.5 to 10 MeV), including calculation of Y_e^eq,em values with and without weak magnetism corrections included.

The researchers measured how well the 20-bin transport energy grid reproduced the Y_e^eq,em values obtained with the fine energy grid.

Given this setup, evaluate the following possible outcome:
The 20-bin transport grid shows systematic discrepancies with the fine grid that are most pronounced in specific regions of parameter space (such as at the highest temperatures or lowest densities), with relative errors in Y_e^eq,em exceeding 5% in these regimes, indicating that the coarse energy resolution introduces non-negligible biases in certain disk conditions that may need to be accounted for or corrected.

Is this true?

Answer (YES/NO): NO